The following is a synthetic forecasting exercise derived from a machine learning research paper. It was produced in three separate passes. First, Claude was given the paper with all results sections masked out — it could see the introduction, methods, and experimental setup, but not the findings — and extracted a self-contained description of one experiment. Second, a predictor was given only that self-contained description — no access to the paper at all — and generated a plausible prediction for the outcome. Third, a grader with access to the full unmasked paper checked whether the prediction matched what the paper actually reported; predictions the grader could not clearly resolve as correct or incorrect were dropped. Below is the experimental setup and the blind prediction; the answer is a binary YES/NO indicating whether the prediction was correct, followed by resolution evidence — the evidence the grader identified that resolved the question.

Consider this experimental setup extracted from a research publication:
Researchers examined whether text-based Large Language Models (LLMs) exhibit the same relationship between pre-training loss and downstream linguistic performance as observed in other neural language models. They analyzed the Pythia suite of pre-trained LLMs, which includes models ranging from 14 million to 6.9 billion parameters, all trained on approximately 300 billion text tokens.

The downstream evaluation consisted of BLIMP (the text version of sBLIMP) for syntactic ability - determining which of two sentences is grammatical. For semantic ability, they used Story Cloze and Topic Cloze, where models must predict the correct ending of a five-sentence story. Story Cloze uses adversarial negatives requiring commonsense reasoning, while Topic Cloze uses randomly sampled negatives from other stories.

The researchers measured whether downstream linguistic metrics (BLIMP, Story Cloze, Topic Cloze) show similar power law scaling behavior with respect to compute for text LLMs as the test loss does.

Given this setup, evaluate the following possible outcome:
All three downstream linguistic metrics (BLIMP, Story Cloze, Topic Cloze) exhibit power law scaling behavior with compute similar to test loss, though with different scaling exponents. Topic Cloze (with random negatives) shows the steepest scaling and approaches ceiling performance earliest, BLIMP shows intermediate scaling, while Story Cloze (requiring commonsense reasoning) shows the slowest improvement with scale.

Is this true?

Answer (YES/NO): NO